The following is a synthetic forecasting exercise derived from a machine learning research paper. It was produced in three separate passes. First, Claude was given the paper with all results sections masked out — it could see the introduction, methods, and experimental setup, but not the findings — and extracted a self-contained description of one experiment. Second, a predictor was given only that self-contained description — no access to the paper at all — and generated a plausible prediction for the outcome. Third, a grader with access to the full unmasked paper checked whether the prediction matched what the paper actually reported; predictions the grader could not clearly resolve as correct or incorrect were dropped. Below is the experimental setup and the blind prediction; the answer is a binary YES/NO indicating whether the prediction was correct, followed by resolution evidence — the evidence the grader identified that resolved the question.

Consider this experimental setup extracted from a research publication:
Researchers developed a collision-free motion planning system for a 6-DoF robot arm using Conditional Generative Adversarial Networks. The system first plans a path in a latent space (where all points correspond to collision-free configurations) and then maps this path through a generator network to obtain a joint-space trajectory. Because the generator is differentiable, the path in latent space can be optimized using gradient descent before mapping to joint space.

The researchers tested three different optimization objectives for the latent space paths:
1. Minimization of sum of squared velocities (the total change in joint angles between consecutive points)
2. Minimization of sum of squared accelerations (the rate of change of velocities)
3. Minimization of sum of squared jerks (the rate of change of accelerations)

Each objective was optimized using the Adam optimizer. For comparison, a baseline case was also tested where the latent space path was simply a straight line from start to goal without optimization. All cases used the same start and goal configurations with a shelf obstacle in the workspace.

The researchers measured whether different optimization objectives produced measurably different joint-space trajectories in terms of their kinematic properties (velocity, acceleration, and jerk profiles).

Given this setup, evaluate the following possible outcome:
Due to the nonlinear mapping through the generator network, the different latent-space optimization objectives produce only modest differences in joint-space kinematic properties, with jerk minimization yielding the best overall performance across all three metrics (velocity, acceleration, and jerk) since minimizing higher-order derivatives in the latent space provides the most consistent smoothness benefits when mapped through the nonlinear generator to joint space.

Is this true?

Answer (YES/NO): NO